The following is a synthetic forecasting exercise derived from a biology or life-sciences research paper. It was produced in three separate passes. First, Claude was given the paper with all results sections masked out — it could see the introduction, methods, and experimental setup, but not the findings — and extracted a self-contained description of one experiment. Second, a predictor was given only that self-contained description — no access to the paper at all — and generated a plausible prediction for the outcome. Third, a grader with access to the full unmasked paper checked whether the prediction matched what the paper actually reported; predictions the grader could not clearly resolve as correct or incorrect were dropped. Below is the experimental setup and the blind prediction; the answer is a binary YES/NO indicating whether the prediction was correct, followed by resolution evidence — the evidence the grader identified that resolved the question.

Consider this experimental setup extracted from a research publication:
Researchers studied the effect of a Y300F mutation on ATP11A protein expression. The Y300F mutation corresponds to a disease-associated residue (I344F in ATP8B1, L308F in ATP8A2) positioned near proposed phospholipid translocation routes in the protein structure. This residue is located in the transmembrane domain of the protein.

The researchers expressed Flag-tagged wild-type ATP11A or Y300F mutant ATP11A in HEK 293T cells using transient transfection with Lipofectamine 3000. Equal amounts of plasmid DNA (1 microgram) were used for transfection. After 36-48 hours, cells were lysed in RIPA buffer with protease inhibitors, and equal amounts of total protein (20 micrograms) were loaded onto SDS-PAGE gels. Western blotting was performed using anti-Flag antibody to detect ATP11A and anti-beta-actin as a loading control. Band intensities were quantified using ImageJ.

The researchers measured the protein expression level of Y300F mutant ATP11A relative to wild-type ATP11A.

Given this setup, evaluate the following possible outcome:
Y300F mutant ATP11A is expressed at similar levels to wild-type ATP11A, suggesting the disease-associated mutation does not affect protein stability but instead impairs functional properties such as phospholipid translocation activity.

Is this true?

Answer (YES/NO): NO